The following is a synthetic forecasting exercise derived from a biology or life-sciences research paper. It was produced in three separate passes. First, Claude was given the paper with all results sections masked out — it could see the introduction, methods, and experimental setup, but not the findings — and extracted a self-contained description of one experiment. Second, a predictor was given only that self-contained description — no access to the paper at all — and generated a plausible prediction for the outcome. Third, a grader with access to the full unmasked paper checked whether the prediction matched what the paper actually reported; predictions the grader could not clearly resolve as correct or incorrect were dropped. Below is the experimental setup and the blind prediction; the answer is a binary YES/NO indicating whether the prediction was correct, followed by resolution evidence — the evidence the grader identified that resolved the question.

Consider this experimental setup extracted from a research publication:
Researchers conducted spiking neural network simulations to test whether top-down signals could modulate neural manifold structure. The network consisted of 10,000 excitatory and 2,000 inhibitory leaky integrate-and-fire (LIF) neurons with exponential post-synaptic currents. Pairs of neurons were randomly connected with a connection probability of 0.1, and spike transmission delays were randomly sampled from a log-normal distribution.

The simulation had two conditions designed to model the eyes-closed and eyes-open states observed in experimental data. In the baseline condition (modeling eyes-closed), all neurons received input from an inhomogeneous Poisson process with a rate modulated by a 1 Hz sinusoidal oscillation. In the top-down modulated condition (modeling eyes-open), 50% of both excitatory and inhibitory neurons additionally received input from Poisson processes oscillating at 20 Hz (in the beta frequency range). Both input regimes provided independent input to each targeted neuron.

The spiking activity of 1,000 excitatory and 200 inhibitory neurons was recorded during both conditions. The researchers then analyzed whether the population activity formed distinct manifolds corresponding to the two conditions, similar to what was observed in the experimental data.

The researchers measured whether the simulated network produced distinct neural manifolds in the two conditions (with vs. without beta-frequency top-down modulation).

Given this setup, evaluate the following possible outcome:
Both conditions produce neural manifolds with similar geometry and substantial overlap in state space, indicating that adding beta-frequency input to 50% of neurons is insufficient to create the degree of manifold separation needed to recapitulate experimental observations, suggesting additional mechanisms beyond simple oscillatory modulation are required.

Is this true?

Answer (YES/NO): NO